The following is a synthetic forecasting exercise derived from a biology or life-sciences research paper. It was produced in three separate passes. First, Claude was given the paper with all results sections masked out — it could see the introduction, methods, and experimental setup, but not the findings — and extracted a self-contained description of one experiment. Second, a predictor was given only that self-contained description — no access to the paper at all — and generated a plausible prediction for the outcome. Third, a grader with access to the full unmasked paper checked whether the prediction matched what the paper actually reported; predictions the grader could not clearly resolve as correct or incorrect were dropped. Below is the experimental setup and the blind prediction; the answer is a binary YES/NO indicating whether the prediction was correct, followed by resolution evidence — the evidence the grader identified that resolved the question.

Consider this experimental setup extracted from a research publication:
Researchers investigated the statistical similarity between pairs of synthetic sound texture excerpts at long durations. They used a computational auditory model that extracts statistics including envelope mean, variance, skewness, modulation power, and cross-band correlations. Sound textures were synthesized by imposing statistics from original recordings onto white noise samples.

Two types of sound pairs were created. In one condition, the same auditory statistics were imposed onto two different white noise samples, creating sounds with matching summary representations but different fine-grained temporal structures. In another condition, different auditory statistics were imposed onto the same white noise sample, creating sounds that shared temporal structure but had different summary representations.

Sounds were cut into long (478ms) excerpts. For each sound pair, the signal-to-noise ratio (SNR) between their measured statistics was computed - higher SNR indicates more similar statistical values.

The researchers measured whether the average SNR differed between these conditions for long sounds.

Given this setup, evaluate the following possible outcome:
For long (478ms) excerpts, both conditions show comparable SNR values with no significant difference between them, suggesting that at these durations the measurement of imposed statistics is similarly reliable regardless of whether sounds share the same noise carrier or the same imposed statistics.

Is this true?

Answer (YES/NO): NO